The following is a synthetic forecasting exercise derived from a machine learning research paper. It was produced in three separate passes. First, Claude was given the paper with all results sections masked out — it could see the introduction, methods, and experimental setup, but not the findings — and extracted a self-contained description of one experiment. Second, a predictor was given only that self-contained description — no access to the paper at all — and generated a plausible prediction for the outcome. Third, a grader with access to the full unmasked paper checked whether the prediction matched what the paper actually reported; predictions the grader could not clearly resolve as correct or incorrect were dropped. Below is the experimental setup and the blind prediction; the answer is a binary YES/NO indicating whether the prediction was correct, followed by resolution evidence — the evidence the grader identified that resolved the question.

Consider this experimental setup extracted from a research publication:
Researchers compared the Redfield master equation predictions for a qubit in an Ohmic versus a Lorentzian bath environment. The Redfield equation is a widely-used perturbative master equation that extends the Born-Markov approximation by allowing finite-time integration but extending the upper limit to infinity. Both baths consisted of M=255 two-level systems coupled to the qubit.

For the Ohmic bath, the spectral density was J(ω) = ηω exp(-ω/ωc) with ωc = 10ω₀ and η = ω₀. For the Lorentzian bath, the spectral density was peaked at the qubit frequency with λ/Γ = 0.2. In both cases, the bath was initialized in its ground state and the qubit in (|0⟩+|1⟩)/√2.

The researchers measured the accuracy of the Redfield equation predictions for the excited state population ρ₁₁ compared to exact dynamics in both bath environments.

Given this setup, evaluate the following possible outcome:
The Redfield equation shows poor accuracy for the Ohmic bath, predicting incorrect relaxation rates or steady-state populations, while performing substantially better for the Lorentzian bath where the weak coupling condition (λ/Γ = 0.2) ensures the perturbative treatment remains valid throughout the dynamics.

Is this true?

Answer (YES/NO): NO